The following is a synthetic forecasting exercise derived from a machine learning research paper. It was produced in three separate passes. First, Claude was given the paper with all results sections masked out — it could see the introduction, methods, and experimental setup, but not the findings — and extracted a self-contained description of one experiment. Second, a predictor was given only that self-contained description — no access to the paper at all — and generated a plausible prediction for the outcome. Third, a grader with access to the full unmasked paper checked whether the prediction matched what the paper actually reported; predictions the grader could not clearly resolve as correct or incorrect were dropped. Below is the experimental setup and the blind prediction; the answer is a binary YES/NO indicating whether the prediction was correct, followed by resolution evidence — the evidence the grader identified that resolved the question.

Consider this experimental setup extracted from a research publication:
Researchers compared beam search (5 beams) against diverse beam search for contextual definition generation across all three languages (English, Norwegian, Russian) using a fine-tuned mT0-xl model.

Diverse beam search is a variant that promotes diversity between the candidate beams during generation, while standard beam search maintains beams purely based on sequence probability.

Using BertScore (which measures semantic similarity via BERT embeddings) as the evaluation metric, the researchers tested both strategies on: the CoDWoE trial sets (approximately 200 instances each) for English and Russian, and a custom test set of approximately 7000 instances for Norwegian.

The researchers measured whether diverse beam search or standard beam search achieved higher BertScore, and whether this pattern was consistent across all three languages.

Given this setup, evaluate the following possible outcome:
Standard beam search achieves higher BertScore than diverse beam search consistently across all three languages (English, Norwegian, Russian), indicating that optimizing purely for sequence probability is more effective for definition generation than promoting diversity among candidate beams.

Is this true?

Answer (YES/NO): NO